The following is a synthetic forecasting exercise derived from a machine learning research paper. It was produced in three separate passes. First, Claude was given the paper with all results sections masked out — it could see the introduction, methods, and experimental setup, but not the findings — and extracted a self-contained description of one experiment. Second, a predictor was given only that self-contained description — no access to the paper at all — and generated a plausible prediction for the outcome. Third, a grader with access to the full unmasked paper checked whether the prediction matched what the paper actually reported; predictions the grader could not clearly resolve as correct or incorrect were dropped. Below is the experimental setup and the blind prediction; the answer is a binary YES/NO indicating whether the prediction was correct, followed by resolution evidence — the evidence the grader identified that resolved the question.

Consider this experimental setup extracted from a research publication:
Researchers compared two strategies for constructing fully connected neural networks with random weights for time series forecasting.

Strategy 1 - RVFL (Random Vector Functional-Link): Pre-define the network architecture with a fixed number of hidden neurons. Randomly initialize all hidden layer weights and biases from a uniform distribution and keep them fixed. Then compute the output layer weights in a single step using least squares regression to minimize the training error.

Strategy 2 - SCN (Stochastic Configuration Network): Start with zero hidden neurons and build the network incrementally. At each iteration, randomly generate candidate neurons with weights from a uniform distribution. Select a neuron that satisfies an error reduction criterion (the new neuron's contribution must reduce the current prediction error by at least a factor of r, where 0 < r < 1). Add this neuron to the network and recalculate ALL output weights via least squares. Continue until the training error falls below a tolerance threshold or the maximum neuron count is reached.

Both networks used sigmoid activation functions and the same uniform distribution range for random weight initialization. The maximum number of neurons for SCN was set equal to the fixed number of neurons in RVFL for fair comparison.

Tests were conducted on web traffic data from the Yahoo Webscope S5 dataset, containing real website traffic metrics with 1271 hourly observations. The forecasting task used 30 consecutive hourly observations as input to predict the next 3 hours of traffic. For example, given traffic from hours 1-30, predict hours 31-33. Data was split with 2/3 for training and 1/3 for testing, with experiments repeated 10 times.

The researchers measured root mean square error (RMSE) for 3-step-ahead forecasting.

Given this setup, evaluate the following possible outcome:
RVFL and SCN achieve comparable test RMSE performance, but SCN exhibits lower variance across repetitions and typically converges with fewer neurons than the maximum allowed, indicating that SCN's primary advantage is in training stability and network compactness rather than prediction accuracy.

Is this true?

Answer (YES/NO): NO